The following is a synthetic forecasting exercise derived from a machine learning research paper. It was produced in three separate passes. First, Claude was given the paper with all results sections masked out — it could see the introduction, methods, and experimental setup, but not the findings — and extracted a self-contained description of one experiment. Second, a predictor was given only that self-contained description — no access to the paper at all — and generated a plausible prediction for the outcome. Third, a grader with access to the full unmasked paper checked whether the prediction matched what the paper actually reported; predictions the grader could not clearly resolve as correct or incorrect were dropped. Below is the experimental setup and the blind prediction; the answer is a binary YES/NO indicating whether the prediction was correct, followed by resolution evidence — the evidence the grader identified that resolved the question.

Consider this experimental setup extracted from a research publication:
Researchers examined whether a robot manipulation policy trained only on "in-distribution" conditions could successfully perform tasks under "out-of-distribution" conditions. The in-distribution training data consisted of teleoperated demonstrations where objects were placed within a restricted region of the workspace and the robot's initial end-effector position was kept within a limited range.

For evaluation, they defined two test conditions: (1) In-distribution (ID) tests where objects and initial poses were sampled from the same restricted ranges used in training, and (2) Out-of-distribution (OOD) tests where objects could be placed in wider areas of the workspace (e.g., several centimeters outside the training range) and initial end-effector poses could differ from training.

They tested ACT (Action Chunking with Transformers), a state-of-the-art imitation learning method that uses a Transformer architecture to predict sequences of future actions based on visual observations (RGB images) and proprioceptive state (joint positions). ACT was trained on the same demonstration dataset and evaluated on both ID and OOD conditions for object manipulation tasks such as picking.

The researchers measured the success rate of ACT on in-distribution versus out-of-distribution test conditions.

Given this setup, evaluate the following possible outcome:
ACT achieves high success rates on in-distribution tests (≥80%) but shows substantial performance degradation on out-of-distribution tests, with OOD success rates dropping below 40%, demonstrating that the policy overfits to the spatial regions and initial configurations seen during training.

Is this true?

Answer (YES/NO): NO